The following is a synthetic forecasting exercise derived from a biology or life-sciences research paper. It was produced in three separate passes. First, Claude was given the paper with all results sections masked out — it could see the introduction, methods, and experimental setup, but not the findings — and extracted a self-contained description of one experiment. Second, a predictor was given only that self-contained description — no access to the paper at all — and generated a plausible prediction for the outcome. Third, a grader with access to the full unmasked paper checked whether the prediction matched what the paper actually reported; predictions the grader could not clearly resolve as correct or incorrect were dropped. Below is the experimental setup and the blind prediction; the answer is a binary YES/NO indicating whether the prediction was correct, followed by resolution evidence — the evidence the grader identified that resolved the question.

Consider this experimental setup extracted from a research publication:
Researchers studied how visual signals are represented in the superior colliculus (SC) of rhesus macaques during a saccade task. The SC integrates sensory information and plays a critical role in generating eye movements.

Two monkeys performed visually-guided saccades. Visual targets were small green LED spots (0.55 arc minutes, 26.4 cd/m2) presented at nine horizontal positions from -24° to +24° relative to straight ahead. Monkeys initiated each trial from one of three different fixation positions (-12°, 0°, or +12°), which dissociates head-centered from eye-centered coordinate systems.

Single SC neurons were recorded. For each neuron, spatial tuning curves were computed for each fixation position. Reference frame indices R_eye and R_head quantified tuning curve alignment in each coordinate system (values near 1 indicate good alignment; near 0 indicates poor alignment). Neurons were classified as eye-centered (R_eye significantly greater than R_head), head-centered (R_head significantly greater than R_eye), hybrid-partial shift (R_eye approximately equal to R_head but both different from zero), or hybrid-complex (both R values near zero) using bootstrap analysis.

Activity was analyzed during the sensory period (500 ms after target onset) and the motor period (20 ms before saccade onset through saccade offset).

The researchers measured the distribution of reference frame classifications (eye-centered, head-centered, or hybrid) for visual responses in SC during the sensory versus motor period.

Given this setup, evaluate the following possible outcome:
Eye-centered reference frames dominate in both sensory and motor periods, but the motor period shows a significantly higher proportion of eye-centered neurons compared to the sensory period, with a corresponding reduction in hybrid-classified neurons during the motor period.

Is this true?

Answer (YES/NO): NO